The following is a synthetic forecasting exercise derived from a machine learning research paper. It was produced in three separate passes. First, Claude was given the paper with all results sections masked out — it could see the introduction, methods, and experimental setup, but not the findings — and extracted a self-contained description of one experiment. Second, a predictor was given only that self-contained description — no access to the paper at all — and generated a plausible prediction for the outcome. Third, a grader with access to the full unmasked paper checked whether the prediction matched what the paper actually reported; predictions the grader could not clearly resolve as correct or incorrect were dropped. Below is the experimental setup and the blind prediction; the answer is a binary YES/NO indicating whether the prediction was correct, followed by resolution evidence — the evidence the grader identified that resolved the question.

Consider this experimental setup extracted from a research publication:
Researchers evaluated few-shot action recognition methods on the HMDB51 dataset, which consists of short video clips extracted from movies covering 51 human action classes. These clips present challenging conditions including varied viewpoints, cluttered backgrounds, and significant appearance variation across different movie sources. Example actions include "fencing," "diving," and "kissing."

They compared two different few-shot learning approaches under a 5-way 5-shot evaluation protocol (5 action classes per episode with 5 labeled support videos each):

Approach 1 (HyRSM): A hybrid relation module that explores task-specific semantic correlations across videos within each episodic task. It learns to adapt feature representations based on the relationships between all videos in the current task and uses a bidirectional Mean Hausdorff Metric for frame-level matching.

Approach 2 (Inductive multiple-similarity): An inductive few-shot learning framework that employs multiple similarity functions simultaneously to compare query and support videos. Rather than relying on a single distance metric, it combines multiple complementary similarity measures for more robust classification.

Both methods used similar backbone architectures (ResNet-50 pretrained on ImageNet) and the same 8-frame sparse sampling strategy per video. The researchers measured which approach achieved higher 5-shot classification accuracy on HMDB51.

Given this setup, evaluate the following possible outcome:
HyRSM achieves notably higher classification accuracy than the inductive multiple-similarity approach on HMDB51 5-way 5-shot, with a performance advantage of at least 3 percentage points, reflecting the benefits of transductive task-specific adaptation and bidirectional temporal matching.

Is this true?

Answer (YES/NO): NO